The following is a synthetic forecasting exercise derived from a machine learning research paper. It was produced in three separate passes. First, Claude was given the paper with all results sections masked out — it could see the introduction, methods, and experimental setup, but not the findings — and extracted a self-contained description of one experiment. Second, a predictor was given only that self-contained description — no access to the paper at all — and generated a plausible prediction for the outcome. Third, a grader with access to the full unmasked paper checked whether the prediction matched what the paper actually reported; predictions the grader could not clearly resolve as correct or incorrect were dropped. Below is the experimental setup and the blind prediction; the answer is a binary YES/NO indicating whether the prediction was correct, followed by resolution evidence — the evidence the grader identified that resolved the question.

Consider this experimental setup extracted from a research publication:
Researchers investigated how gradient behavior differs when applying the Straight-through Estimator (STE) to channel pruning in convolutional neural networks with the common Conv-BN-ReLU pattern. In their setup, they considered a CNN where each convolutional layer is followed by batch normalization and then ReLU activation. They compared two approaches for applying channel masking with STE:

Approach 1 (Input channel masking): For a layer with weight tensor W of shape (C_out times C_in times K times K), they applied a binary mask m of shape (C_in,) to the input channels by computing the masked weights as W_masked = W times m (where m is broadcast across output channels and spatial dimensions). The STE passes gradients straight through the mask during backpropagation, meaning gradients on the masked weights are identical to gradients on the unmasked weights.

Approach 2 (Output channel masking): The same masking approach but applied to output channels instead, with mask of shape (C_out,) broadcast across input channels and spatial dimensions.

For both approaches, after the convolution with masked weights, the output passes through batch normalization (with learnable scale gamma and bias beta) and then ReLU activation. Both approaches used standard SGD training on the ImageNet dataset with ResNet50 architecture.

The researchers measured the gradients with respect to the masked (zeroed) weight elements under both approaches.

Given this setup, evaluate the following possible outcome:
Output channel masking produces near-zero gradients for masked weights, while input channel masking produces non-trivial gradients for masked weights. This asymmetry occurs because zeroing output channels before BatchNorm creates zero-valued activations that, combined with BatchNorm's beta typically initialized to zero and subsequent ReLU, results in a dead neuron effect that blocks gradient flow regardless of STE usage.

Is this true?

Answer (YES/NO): NO